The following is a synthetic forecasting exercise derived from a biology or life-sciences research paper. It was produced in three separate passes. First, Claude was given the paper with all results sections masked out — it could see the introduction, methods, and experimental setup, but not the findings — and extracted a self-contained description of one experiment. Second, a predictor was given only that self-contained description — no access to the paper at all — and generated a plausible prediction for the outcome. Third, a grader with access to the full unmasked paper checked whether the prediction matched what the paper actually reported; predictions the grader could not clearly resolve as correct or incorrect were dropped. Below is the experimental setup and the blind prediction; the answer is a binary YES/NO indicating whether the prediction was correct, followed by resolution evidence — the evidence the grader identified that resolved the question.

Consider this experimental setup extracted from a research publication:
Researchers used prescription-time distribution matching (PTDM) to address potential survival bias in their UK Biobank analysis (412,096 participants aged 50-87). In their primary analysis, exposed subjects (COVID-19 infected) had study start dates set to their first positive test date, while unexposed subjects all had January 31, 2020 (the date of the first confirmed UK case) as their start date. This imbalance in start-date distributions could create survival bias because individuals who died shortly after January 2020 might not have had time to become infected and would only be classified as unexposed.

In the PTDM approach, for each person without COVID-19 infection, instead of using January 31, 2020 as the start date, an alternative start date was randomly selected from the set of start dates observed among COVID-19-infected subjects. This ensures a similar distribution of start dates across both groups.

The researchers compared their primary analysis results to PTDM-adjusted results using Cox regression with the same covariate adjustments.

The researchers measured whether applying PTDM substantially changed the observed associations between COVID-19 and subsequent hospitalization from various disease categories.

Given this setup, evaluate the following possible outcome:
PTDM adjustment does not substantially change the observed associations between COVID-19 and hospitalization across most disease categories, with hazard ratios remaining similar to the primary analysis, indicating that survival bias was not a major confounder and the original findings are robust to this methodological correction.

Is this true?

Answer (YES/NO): YES